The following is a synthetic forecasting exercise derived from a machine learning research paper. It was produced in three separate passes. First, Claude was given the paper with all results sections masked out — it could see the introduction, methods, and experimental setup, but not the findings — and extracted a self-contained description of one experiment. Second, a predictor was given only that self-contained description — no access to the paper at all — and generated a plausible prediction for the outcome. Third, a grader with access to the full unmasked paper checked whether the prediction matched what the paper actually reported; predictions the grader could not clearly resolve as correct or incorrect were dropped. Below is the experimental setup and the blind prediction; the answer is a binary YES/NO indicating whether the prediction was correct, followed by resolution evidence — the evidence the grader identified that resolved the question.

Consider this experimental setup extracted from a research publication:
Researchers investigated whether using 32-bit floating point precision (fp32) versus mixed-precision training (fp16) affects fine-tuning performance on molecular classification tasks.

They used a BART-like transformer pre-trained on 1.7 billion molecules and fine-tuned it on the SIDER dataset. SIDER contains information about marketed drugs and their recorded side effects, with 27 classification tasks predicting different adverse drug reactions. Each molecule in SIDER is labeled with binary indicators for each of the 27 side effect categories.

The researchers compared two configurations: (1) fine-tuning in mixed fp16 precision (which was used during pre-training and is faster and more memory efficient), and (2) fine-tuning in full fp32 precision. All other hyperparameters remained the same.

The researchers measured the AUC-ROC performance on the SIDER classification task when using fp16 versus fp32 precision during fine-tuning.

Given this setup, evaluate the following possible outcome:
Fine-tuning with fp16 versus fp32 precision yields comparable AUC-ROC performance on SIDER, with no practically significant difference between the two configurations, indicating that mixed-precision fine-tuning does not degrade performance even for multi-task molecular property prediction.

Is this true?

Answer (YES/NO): NO